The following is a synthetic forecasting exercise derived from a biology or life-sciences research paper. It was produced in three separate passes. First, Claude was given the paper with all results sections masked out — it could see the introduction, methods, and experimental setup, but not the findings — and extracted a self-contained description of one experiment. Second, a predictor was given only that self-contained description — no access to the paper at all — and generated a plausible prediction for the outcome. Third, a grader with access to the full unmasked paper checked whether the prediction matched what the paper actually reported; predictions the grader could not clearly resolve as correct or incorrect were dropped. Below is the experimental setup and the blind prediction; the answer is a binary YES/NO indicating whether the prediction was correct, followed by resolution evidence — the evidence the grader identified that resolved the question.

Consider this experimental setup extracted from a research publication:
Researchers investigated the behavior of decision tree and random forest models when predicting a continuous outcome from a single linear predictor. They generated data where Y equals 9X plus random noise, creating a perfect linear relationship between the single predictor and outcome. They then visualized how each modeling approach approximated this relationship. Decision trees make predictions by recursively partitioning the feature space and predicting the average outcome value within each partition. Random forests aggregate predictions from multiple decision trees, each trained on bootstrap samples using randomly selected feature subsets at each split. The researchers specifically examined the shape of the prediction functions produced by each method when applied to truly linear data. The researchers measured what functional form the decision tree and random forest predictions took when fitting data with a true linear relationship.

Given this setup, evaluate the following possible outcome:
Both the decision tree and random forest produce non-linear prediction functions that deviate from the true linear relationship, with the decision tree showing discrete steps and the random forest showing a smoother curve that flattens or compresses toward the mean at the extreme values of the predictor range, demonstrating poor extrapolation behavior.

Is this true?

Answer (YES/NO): NO